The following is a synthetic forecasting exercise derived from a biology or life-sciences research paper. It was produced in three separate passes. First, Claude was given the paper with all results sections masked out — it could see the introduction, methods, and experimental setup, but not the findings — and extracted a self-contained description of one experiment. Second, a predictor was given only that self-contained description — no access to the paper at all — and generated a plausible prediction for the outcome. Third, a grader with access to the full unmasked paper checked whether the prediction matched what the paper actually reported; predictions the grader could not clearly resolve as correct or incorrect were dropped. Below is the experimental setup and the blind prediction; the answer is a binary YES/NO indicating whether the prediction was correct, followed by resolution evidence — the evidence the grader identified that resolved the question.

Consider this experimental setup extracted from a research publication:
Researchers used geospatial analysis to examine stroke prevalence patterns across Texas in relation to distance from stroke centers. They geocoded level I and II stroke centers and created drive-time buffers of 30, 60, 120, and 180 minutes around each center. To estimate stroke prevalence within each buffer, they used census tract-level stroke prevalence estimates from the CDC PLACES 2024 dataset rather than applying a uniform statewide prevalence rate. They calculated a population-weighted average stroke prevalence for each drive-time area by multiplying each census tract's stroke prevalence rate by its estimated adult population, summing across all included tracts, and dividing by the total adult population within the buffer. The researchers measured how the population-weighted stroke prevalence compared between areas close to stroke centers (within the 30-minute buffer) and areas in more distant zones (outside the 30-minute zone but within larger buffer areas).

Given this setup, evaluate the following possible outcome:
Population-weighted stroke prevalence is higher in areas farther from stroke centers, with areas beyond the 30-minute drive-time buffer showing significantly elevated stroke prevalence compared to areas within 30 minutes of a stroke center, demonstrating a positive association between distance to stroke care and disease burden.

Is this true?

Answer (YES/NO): YES